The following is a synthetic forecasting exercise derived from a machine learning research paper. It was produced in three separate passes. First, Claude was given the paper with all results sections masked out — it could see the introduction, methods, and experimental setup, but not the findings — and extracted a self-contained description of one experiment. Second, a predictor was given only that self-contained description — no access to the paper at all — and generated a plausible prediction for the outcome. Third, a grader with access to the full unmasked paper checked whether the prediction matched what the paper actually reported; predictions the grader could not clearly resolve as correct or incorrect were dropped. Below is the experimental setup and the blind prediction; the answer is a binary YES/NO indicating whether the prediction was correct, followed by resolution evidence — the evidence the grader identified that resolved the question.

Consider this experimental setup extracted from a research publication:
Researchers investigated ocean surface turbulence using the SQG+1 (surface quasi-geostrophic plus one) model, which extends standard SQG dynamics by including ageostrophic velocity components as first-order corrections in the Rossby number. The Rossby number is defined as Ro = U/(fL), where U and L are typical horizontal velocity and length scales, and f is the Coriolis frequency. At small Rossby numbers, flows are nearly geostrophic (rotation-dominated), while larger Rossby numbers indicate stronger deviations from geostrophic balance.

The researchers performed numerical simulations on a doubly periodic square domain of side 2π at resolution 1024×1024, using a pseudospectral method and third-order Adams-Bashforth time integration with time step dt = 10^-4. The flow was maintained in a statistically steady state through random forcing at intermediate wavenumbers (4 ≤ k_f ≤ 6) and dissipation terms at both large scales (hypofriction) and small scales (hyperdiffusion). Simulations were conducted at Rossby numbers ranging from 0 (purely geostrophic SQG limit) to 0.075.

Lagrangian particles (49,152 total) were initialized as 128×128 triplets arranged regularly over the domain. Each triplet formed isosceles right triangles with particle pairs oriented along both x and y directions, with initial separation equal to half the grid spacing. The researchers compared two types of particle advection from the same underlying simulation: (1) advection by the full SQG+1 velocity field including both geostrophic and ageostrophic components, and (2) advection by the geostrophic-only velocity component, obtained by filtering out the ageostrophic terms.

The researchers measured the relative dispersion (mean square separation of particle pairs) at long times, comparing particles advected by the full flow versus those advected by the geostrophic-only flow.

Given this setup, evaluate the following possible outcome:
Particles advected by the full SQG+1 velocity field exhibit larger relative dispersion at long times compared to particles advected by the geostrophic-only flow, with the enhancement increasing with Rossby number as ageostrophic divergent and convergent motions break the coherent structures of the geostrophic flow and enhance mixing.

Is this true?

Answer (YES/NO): NO